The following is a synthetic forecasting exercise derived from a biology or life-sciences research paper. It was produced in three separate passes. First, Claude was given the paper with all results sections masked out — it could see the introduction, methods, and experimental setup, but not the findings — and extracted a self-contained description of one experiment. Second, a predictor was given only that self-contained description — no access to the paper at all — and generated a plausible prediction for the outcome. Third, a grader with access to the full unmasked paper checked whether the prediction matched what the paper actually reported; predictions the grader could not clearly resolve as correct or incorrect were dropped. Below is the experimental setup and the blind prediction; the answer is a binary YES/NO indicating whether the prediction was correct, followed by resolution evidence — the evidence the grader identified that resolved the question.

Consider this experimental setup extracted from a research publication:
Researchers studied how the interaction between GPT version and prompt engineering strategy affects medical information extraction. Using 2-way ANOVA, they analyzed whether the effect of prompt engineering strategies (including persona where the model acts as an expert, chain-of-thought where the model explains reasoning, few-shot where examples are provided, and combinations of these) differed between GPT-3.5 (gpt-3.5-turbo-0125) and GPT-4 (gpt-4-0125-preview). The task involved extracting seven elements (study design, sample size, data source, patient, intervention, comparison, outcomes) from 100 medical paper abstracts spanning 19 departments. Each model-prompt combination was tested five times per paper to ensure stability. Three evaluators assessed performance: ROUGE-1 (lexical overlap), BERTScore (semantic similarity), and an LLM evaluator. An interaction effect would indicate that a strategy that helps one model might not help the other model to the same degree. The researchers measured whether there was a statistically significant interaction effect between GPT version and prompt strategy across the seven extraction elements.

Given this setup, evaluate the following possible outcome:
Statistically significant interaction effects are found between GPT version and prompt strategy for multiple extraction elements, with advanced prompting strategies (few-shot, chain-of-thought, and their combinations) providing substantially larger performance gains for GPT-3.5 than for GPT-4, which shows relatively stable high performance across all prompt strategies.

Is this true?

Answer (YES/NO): NO